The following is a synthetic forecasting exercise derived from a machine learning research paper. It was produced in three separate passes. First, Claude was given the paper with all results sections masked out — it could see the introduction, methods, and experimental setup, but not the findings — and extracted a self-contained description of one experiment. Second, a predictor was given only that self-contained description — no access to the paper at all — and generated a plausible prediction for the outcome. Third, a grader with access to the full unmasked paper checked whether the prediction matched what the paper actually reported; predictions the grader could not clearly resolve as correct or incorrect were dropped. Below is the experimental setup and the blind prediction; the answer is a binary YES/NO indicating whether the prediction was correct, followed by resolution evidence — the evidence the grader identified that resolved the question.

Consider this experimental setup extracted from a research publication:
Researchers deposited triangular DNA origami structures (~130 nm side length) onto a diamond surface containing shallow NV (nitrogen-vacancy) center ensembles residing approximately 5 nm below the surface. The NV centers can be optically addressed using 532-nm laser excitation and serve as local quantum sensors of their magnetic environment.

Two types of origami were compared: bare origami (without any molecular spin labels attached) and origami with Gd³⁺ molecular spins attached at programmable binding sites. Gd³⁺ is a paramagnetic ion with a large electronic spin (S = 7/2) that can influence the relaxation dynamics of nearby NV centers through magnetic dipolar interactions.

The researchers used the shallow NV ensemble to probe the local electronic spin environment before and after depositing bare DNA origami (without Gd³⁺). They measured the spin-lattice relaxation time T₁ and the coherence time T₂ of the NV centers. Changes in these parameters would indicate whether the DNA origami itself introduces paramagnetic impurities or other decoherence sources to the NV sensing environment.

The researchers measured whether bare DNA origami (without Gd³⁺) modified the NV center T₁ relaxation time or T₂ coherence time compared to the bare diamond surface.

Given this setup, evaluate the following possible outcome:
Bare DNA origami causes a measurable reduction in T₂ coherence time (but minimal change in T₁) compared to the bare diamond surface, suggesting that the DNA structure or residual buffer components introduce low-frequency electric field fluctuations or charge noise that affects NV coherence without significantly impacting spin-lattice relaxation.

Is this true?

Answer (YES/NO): NO